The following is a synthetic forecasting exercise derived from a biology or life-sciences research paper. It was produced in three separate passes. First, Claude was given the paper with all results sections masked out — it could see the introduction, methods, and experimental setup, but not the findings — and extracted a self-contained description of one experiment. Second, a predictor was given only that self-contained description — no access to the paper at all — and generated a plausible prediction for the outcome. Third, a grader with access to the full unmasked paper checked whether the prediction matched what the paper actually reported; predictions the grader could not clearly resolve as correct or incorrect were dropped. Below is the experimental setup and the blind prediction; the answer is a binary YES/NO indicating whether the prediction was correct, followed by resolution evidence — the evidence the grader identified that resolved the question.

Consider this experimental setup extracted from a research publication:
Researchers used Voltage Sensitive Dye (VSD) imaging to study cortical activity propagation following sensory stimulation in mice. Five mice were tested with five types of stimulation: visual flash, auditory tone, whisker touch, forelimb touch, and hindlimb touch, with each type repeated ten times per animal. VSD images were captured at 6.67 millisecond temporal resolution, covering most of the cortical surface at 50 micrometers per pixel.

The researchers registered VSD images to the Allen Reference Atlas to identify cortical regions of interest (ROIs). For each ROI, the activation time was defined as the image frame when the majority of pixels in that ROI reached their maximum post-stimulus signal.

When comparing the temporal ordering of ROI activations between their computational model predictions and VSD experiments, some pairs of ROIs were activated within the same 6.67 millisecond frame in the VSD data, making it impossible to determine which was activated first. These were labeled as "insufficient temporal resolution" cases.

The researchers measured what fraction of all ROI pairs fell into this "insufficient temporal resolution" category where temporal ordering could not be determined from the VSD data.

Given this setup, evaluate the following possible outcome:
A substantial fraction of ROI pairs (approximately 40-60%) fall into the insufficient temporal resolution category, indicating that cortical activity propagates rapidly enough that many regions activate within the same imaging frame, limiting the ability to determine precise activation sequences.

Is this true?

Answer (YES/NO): NO